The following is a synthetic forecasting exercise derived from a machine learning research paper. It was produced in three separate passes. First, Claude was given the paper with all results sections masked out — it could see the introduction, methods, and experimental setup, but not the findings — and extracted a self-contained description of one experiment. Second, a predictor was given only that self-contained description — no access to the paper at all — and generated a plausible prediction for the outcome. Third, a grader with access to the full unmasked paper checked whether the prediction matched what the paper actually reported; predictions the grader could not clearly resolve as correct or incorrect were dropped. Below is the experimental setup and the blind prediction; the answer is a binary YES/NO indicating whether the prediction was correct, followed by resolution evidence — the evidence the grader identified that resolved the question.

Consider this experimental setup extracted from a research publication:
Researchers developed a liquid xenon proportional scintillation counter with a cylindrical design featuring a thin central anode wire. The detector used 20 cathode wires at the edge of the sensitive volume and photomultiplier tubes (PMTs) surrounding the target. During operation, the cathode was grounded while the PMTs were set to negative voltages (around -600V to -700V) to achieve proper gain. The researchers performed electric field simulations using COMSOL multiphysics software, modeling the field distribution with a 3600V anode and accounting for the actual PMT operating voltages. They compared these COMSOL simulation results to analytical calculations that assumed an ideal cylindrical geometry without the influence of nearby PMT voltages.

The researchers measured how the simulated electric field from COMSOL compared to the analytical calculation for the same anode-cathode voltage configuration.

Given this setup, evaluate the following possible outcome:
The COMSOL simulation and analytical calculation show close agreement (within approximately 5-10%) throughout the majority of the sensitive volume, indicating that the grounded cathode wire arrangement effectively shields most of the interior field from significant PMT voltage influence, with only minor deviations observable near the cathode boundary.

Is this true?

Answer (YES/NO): NO